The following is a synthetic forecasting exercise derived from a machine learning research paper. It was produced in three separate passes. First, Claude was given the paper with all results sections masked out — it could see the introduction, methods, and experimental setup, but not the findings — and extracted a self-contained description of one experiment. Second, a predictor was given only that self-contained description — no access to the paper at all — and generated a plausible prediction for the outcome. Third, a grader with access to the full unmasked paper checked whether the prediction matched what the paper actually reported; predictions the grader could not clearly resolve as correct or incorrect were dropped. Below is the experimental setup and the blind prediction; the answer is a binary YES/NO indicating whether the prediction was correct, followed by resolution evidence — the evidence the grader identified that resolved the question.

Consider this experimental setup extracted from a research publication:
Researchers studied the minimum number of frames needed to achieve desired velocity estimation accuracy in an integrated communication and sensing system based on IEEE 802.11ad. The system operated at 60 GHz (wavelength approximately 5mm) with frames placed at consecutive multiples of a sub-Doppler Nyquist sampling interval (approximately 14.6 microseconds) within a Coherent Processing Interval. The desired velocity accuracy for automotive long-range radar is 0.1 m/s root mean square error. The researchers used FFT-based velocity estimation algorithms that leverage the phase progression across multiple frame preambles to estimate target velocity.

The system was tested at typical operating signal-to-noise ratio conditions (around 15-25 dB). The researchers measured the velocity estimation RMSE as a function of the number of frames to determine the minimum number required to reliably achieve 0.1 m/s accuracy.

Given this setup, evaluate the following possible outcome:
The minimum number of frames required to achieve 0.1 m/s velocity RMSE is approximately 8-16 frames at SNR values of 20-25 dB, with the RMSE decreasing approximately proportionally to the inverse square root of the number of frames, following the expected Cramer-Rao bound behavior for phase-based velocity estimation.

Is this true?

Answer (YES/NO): NO